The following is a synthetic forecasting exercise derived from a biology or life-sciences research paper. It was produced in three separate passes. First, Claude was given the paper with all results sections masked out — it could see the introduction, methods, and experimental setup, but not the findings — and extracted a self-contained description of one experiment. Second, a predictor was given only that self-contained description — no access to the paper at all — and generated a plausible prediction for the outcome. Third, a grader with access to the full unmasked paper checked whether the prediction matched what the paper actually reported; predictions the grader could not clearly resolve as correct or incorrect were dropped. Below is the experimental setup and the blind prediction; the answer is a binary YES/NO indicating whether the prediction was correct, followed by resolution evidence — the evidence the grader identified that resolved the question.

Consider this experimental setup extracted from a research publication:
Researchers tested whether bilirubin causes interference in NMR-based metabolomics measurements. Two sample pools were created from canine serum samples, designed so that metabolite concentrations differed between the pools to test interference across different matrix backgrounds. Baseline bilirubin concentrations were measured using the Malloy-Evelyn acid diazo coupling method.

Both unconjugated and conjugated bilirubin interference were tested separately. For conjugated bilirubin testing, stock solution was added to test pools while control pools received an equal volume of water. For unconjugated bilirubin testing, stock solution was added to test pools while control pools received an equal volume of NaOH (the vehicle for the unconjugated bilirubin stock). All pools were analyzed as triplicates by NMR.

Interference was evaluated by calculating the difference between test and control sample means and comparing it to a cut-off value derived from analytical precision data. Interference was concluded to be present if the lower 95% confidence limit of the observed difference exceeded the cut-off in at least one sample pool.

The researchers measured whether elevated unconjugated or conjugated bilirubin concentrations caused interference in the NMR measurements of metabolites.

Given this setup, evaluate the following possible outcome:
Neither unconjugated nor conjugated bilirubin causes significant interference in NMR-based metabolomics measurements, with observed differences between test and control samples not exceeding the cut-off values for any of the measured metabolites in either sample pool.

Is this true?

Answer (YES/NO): NO